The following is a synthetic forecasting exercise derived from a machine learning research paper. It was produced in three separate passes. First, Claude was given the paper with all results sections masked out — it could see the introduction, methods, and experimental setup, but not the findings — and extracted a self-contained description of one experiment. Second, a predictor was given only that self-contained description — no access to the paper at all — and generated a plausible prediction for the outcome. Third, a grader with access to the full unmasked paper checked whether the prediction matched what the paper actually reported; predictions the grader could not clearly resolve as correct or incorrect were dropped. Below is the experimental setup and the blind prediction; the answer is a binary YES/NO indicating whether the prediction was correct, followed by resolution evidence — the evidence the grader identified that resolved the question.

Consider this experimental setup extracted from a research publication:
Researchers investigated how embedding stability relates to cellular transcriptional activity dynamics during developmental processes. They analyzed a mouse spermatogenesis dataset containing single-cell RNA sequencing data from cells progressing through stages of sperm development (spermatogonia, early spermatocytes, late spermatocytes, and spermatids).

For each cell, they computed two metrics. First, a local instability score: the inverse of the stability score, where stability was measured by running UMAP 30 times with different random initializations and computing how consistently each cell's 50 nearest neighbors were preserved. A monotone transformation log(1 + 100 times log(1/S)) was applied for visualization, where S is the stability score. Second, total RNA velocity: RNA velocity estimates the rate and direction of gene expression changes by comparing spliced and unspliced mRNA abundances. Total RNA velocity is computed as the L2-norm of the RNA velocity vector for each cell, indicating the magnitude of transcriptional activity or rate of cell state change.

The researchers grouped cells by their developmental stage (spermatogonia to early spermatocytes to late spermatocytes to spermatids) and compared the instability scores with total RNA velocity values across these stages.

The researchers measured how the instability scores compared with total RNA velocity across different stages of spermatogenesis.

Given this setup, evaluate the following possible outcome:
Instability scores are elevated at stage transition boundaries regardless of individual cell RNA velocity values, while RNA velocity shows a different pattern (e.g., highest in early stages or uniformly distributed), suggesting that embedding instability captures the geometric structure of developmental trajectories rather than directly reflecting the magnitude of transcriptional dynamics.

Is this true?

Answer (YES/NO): NO